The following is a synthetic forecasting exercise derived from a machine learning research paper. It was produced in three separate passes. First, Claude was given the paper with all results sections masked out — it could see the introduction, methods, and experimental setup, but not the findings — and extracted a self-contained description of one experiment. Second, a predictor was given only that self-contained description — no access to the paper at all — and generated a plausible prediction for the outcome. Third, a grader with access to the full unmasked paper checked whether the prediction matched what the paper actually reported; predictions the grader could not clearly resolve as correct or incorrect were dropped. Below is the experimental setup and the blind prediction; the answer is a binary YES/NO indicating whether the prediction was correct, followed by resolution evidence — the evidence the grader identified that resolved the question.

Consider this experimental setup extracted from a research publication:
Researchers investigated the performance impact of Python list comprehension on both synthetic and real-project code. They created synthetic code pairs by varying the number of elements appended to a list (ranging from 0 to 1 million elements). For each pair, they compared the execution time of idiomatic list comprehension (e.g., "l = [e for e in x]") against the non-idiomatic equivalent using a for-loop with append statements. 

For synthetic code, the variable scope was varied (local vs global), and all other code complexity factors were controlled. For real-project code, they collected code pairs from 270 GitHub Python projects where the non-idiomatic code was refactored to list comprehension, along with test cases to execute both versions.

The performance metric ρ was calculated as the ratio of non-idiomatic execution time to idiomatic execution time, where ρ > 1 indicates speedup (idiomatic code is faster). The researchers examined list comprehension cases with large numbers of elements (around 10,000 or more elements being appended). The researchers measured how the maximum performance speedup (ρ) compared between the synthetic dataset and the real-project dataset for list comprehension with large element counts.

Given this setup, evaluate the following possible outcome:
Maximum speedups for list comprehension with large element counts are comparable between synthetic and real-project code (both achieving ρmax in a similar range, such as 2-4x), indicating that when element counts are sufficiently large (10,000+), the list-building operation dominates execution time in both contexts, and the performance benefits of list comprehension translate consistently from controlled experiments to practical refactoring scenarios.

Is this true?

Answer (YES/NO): NO